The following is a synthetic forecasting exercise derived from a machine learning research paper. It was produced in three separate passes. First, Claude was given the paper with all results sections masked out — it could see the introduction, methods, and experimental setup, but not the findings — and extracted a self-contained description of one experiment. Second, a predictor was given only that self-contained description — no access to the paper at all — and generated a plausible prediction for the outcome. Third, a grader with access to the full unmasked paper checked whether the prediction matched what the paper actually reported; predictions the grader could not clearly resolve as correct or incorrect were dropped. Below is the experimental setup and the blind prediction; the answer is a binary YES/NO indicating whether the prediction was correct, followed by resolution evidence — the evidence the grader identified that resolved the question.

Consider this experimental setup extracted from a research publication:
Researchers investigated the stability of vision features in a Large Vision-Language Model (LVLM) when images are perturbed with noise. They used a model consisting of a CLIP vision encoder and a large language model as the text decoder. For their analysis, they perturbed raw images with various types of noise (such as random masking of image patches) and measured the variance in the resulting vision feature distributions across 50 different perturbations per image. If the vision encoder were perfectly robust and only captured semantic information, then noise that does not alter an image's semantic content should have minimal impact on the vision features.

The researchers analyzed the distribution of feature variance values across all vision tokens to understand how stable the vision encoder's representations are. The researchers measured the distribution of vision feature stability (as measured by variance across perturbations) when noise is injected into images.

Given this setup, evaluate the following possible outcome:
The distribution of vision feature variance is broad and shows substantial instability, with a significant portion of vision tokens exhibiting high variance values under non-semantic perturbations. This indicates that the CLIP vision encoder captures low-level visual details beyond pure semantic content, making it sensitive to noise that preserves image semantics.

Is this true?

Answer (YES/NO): NO